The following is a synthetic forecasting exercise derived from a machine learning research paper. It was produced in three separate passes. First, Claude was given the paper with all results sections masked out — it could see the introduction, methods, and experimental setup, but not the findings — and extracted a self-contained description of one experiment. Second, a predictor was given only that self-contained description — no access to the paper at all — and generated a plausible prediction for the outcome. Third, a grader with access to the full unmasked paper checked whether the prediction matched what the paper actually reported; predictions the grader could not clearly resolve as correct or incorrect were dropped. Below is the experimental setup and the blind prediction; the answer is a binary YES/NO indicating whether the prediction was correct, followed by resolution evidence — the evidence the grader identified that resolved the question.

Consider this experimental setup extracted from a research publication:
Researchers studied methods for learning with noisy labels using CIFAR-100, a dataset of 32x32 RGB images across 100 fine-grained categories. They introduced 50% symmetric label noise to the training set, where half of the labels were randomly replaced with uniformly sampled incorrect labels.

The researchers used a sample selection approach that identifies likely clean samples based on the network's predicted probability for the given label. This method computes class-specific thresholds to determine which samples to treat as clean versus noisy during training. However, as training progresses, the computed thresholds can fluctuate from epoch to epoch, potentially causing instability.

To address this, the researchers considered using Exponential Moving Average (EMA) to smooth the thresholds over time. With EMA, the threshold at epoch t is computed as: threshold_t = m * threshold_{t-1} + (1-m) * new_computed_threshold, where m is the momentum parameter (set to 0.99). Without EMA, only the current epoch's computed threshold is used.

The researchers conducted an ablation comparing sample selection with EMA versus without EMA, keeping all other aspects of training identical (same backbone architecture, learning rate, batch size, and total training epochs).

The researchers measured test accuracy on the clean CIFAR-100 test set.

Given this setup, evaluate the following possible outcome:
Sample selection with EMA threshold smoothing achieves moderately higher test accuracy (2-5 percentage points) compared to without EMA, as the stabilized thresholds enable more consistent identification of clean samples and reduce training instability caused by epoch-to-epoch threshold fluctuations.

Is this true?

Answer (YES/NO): YES